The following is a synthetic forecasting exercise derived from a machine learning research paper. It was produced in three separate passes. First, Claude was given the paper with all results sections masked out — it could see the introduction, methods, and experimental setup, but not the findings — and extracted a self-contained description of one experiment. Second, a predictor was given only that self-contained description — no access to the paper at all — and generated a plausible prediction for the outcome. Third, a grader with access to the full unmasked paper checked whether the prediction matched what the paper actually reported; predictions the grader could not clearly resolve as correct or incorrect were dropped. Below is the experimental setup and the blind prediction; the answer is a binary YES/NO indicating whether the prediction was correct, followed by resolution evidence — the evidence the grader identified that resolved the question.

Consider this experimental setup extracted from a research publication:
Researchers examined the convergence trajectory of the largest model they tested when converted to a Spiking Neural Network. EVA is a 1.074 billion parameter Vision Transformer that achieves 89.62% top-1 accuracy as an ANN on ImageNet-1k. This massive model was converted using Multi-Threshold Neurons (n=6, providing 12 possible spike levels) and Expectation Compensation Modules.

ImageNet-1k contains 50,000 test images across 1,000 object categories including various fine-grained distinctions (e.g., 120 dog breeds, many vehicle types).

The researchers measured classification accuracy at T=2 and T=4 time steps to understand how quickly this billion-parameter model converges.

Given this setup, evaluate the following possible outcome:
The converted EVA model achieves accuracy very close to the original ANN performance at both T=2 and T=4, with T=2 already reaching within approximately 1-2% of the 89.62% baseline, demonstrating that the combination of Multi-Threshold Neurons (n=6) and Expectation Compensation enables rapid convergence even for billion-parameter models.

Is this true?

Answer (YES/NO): NO